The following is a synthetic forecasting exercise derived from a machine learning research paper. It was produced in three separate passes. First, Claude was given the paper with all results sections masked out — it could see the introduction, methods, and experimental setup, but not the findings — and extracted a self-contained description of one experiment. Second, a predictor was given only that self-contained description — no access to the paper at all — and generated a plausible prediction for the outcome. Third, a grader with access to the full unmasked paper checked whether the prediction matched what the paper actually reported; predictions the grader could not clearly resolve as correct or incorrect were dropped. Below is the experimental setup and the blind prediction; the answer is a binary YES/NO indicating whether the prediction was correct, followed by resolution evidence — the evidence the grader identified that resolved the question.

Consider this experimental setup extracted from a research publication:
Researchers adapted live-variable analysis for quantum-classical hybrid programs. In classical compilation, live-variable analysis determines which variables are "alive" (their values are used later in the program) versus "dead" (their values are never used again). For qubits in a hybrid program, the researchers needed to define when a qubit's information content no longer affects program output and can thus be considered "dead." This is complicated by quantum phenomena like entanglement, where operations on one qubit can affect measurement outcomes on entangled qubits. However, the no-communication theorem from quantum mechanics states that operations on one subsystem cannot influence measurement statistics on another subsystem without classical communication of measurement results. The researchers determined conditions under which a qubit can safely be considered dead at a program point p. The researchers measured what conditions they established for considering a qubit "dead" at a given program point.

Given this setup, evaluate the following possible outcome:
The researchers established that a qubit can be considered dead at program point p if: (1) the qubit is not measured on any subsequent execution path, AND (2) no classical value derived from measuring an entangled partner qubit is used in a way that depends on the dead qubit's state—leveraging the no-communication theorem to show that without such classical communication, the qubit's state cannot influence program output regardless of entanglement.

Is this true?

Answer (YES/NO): NO